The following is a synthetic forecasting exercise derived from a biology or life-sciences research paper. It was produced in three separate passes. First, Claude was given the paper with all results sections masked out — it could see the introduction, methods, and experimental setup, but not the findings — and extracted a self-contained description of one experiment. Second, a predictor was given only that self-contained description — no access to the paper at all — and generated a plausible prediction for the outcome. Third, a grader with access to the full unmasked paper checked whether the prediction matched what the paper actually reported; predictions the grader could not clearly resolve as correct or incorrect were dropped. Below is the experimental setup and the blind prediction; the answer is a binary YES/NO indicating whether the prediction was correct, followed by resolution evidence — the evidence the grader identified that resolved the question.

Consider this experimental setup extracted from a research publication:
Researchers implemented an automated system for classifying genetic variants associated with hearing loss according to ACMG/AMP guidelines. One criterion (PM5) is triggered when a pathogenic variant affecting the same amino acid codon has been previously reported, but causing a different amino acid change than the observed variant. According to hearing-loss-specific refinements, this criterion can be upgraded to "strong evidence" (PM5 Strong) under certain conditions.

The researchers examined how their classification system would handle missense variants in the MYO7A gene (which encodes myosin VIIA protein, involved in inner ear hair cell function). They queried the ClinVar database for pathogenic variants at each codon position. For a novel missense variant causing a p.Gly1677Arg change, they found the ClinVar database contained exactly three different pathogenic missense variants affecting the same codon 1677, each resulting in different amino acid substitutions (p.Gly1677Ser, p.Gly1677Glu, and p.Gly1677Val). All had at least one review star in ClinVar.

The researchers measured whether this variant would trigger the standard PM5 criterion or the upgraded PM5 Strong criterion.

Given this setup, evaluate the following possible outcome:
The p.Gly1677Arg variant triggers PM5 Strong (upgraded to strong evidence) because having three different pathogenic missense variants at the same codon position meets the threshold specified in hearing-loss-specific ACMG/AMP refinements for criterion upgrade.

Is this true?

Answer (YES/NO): YES